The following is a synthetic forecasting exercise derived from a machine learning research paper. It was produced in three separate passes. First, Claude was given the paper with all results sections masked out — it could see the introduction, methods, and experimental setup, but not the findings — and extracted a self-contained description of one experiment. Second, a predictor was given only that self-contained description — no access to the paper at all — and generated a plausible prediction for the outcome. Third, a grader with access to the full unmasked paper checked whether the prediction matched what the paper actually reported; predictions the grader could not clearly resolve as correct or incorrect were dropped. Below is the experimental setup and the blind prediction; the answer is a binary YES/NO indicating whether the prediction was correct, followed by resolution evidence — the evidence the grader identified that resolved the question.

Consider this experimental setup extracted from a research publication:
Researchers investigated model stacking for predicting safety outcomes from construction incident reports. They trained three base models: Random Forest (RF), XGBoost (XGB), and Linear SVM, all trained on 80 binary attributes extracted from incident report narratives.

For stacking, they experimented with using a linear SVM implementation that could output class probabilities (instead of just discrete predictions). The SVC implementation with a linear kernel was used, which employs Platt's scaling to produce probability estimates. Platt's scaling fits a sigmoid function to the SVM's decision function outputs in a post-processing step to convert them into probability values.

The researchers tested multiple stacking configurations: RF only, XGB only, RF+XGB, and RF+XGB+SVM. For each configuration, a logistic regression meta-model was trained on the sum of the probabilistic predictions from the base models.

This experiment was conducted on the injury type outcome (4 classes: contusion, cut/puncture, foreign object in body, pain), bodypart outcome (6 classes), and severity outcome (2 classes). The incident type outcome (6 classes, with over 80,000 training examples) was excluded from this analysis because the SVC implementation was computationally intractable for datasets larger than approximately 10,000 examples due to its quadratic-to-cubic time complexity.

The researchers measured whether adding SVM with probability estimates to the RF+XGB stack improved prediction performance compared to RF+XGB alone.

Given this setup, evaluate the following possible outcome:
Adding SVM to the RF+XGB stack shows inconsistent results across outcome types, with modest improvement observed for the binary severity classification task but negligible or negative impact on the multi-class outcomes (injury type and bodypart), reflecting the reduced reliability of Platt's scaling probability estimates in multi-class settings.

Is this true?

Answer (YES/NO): NO